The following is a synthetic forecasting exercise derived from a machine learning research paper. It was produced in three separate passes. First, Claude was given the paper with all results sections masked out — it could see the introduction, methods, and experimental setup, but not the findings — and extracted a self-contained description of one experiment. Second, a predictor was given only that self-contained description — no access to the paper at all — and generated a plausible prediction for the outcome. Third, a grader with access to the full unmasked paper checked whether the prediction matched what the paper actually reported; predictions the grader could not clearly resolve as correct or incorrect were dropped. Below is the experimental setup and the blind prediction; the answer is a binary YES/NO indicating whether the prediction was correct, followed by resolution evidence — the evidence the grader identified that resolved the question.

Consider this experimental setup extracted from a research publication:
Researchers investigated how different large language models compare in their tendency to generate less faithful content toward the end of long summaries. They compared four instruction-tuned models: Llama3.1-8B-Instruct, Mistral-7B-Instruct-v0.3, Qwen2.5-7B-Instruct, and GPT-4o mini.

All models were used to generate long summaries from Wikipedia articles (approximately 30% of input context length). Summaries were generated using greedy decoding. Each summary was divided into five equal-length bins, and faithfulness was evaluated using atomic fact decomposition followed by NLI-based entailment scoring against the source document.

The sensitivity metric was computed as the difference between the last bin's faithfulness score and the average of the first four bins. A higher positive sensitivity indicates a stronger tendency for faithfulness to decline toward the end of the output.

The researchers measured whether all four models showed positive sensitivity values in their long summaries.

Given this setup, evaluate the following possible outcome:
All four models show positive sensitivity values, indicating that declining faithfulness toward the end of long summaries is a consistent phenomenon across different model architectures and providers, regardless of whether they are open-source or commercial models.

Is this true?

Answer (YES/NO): NO